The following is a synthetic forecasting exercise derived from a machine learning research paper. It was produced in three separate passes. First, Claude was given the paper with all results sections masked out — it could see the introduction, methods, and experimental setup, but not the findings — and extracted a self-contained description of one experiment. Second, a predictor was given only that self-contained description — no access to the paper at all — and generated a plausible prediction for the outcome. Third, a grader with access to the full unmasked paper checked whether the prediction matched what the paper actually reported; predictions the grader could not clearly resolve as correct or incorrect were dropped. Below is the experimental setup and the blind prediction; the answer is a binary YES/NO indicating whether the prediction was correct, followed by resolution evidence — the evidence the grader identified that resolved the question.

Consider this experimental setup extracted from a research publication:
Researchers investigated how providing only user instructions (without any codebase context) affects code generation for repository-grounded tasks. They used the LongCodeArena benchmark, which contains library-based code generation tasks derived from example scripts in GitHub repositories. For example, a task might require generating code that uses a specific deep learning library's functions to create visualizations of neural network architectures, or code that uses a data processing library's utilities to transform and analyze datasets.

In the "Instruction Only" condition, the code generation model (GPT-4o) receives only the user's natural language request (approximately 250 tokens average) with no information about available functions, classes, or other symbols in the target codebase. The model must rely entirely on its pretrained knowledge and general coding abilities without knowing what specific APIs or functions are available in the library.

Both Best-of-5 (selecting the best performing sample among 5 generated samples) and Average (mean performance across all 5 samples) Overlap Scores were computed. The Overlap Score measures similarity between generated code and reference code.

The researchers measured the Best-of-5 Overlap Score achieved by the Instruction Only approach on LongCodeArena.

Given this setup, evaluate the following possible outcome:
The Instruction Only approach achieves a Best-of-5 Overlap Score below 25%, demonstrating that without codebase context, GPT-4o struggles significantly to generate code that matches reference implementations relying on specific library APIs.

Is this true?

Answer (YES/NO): NO